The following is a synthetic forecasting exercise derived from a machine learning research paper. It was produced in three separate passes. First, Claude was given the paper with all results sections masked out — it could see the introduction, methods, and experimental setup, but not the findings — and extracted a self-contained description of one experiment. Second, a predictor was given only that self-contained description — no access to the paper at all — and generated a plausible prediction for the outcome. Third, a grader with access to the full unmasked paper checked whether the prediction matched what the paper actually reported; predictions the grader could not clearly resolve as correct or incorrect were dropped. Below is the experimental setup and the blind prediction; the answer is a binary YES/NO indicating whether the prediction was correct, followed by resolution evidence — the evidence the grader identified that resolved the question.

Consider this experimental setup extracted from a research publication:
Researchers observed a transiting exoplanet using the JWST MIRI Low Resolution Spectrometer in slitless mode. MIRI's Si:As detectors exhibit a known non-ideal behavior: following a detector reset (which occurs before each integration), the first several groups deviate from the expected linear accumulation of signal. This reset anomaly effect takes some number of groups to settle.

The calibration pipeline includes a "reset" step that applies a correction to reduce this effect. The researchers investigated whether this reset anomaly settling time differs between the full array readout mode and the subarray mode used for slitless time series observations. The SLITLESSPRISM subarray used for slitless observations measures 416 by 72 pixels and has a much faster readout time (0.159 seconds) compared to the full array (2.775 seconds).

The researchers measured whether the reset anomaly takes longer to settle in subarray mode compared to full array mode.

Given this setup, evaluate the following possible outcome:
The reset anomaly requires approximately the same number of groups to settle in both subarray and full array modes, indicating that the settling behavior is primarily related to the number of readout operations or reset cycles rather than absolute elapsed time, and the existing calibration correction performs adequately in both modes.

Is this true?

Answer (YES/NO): NO